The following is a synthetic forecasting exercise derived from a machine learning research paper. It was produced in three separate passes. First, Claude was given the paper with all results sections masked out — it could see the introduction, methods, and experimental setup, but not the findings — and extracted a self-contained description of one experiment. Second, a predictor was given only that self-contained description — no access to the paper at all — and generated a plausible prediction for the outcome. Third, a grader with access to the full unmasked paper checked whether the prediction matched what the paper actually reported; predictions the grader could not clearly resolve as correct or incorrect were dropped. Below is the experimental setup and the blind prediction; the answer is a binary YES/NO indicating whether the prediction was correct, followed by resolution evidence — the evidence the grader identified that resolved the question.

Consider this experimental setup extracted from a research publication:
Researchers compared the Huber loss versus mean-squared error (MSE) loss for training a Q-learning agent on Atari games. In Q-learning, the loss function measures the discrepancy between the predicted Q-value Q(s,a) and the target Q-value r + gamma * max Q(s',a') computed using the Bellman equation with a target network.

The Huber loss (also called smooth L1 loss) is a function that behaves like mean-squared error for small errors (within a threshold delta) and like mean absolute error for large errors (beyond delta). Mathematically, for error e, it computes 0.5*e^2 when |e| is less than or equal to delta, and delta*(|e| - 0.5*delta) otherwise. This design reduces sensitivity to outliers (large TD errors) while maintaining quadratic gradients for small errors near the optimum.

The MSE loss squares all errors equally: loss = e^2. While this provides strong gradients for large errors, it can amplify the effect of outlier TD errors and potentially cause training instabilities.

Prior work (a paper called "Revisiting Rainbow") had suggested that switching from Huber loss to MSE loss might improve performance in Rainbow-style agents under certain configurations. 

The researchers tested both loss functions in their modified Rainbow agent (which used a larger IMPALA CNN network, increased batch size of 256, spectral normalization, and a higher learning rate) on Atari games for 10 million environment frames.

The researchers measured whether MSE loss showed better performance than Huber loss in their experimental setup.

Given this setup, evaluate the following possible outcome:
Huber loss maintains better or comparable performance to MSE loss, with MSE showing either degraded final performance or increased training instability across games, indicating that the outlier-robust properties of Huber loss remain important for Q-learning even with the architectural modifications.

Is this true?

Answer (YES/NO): NO